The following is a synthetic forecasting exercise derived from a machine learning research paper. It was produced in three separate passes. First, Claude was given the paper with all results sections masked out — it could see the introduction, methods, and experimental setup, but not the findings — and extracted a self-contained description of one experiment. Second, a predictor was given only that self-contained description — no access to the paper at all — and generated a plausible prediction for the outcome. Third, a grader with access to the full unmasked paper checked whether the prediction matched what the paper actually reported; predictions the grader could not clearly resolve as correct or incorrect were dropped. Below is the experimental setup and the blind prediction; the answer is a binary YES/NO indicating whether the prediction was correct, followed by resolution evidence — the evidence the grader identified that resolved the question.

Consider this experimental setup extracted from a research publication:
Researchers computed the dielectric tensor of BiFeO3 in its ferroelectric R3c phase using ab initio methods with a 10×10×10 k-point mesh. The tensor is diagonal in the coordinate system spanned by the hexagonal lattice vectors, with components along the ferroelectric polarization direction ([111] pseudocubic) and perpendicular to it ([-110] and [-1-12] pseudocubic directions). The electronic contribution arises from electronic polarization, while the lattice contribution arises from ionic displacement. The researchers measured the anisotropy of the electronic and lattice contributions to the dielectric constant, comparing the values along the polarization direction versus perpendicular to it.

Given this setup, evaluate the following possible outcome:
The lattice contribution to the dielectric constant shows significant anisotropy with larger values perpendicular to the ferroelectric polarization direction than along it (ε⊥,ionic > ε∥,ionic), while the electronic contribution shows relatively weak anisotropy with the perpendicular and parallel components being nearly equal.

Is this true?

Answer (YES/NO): YES